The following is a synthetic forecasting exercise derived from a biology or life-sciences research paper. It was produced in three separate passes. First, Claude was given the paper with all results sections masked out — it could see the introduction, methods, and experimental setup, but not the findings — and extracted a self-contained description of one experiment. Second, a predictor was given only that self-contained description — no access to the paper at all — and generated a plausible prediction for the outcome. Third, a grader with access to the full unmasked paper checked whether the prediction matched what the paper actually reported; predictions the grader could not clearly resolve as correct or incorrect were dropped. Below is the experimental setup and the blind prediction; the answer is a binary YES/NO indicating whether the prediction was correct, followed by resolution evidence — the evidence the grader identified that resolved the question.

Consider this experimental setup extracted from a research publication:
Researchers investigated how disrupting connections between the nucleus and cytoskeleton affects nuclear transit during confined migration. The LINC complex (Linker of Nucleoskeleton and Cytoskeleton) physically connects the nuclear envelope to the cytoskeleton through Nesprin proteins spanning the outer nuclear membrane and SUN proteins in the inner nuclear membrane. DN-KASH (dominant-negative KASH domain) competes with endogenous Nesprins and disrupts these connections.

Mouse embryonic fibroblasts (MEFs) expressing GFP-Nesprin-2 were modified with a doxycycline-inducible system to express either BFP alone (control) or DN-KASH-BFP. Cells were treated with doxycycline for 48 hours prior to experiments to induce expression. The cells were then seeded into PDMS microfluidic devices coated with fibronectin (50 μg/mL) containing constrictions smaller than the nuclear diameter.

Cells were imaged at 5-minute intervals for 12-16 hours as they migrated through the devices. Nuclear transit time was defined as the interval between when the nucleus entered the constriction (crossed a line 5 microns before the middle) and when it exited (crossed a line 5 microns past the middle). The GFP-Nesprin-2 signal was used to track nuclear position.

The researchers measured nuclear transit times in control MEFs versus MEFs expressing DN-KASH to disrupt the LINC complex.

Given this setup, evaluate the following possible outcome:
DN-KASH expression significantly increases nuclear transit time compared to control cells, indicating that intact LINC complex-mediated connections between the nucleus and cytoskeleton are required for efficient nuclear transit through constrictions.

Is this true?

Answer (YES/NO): NO